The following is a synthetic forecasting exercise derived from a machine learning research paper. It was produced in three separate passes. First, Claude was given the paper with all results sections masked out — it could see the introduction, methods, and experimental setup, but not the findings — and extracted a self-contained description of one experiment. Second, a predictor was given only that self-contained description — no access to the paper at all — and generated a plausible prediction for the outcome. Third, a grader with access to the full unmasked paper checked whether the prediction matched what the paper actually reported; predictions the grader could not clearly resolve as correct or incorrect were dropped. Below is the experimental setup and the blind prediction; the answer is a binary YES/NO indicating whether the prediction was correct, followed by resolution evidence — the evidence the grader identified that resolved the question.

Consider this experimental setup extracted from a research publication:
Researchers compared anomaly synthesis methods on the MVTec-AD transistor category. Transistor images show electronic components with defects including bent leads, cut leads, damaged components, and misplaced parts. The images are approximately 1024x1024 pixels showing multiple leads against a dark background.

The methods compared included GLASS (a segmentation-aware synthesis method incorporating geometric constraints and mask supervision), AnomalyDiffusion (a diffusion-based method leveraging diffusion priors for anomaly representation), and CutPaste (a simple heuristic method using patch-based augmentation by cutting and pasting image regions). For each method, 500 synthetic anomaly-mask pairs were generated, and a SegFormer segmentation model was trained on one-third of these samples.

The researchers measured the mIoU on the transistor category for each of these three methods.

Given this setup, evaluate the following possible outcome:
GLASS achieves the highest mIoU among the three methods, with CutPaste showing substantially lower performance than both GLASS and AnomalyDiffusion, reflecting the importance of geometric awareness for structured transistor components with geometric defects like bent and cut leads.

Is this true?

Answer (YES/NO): NO